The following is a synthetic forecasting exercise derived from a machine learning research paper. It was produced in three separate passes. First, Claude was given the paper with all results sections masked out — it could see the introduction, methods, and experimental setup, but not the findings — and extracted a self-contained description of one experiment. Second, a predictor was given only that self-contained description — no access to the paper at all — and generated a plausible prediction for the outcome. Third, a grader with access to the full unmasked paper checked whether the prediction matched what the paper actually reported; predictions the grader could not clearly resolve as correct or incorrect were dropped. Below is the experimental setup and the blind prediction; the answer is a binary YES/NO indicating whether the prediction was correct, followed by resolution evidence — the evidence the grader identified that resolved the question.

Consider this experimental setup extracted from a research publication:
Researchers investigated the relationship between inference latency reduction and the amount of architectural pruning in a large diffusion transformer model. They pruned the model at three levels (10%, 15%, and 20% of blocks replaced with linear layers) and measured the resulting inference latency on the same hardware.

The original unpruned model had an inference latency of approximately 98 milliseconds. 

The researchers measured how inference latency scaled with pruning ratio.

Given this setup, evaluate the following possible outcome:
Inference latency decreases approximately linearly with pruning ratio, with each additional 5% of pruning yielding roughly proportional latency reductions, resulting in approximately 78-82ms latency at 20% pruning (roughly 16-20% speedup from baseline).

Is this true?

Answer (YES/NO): YES